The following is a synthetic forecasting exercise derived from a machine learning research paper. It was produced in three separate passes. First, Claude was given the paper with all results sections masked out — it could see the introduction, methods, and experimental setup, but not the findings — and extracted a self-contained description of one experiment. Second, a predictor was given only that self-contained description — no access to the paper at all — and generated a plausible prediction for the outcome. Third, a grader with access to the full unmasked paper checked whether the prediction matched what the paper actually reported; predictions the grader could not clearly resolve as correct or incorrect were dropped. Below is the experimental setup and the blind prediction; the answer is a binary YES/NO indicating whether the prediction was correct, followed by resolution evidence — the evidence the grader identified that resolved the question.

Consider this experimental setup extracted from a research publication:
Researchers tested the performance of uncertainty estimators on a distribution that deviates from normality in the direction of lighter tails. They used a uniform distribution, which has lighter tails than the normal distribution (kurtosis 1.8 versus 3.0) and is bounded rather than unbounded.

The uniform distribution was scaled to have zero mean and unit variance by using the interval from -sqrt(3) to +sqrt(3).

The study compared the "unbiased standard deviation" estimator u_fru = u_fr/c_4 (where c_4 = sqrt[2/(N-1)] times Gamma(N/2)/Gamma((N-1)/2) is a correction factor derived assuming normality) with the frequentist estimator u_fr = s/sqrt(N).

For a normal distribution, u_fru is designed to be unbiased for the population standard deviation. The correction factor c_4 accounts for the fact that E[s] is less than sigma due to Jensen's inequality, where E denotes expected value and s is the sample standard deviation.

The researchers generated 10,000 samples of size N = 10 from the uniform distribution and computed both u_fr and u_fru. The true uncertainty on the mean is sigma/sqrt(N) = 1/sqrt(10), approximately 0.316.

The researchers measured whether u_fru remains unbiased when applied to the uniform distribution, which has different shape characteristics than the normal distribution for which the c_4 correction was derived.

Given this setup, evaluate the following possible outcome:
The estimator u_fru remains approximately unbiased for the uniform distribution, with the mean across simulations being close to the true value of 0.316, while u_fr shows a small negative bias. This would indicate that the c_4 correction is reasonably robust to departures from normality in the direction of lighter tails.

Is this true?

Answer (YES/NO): YES